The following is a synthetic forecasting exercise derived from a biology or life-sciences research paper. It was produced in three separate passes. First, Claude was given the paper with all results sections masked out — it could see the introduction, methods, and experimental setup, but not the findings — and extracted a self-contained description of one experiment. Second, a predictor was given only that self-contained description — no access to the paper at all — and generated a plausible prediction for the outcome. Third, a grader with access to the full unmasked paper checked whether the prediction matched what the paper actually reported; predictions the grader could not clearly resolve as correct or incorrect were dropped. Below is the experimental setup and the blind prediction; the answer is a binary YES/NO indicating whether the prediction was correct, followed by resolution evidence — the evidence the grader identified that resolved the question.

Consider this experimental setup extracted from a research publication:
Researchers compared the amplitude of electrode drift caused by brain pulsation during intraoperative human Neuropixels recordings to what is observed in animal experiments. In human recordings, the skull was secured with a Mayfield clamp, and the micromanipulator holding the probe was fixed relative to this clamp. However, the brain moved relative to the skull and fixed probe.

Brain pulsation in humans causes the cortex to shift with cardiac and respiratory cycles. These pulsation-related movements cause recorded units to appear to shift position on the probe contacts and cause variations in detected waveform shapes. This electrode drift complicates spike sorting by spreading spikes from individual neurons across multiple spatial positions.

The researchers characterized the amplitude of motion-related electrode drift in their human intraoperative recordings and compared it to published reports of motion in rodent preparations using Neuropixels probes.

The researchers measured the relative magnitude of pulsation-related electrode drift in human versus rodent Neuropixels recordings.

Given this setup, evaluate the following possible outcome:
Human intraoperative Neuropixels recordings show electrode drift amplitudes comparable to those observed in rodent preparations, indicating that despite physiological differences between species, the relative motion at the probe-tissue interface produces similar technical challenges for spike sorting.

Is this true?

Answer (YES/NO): NO